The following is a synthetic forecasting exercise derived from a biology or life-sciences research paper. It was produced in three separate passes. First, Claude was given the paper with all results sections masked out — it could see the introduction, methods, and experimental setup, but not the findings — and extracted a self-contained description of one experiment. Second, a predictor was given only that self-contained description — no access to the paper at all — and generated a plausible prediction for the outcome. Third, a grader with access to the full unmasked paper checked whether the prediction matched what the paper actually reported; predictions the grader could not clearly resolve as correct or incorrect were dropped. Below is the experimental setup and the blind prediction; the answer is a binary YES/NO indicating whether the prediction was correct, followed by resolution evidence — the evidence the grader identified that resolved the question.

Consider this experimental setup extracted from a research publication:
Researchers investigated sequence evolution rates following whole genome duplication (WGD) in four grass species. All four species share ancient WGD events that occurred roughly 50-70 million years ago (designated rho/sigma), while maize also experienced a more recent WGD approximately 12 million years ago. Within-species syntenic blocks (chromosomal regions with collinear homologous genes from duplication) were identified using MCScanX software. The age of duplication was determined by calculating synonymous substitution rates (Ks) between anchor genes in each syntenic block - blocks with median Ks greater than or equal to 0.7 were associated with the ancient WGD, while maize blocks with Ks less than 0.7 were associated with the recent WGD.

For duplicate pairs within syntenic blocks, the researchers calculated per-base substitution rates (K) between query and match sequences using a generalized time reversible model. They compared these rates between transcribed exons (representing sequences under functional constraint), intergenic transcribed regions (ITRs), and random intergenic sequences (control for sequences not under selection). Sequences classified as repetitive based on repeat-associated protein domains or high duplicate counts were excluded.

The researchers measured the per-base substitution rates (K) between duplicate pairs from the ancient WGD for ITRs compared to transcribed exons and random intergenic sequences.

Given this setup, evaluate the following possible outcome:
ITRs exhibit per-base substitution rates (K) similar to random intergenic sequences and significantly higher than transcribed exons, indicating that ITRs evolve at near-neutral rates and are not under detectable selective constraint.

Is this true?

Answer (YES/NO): NO